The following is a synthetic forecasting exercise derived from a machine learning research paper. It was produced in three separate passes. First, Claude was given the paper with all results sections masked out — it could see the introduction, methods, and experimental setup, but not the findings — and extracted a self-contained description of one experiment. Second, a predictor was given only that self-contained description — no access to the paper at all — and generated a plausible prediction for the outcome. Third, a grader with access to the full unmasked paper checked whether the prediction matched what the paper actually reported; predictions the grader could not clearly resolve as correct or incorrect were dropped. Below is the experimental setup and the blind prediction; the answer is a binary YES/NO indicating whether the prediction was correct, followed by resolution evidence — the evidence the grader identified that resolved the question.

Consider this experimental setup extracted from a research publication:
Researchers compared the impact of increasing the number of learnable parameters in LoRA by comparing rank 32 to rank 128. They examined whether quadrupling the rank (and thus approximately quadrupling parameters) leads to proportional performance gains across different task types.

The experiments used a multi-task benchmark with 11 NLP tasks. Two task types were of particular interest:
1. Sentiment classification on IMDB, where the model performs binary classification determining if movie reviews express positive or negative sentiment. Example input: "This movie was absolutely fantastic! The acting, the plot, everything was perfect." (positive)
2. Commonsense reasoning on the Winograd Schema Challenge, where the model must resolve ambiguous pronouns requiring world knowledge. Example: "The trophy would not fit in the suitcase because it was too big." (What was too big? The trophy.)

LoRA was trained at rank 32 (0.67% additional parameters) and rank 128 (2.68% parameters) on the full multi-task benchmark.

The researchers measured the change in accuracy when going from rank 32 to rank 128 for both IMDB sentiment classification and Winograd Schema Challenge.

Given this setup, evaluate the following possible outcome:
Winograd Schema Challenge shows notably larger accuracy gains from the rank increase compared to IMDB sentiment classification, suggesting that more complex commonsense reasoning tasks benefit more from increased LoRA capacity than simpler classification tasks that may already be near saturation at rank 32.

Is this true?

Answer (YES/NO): YES